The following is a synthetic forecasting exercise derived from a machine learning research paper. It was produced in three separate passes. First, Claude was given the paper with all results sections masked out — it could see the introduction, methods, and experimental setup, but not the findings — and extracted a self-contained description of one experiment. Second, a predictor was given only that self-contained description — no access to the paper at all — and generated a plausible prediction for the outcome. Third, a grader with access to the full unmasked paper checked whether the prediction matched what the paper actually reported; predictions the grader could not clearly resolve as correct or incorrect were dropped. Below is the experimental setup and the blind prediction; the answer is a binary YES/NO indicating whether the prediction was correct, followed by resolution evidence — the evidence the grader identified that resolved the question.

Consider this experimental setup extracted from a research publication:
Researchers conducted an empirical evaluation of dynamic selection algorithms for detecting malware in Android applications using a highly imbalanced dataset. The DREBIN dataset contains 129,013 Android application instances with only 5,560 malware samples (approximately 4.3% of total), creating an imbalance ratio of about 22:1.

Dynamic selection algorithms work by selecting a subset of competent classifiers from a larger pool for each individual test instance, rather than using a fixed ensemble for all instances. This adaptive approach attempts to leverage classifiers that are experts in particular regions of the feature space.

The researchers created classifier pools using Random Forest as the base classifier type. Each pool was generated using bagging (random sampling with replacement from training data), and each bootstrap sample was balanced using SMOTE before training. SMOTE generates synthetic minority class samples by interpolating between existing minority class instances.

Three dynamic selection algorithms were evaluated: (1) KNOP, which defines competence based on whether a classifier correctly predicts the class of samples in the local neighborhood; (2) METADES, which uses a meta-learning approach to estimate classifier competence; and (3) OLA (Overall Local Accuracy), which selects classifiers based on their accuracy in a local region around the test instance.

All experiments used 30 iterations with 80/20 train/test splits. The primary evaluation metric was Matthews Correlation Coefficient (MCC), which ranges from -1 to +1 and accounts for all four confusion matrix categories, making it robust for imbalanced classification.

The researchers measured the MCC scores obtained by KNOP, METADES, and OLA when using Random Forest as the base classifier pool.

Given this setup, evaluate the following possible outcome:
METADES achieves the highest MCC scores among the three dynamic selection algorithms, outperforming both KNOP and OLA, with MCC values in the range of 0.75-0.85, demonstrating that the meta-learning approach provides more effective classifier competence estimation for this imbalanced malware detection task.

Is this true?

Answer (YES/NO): NO